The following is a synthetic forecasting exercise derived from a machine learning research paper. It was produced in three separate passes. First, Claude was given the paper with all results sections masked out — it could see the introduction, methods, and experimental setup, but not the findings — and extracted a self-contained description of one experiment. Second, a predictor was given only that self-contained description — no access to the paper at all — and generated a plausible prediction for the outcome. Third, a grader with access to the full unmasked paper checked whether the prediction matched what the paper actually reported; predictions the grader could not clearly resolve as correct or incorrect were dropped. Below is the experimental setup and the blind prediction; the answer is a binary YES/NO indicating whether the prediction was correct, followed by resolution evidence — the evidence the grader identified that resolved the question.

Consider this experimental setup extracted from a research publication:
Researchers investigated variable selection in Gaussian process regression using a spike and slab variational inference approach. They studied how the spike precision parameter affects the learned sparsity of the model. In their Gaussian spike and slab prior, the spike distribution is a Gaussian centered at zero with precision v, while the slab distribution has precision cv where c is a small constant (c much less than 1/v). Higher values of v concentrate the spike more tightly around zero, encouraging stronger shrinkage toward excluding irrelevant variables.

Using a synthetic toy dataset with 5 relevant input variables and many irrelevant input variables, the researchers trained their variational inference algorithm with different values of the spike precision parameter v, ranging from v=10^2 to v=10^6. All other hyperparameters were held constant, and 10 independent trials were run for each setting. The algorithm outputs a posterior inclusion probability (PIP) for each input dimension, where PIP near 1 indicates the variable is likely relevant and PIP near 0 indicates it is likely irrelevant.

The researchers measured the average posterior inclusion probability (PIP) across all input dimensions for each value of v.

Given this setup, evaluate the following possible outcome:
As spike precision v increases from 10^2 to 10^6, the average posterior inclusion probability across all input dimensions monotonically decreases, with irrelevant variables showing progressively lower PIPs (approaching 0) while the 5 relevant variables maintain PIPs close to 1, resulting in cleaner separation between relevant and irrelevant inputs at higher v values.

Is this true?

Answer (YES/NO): NO